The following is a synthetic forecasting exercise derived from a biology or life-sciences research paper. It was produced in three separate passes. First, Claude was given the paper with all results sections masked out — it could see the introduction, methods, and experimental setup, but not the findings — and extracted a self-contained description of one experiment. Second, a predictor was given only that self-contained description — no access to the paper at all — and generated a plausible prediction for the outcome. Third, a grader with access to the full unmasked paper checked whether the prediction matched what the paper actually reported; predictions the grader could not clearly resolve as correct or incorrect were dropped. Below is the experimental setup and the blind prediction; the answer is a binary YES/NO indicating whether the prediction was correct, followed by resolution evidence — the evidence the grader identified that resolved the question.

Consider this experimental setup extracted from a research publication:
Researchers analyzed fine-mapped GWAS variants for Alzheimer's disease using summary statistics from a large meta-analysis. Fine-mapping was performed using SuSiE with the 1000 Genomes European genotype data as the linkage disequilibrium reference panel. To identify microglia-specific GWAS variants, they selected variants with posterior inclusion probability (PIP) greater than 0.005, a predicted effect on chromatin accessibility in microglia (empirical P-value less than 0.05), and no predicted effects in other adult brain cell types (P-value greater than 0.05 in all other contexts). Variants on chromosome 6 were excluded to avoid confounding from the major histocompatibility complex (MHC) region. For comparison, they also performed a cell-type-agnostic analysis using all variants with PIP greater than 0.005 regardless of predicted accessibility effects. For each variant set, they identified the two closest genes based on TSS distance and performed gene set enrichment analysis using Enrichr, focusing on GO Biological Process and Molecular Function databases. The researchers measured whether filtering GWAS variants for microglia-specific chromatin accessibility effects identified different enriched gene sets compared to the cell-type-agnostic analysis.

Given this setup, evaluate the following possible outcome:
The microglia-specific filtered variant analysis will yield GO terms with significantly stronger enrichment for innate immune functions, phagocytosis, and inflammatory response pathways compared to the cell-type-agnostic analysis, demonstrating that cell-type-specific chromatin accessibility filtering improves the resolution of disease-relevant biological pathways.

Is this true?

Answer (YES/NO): NO